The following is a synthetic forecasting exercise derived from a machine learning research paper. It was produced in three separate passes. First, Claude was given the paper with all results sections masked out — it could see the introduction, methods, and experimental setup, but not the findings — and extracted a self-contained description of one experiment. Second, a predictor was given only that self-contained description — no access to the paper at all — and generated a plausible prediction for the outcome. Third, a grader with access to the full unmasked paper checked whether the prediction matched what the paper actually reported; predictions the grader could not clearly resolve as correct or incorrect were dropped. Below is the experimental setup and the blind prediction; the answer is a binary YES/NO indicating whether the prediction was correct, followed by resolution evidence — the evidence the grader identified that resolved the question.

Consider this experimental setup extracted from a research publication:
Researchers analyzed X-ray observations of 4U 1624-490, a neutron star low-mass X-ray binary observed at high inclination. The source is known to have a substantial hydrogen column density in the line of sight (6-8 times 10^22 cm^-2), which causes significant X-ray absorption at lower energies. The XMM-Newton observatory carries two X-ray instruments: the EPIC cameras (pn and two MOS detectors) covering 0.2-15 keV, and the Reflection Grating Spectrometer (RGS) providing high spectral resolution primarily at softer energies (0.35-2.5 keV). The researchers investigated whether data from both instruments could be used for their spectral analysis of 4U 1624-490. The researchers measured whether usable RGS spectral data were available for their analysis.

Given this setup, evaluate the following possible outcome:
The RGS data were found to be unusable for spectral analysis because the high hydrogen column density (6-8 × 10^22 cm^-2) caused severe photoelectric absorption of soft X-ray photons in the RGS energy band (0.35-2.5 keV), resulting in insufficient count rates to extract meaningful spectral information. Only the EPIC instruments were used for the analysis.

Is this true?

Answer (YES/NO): YES